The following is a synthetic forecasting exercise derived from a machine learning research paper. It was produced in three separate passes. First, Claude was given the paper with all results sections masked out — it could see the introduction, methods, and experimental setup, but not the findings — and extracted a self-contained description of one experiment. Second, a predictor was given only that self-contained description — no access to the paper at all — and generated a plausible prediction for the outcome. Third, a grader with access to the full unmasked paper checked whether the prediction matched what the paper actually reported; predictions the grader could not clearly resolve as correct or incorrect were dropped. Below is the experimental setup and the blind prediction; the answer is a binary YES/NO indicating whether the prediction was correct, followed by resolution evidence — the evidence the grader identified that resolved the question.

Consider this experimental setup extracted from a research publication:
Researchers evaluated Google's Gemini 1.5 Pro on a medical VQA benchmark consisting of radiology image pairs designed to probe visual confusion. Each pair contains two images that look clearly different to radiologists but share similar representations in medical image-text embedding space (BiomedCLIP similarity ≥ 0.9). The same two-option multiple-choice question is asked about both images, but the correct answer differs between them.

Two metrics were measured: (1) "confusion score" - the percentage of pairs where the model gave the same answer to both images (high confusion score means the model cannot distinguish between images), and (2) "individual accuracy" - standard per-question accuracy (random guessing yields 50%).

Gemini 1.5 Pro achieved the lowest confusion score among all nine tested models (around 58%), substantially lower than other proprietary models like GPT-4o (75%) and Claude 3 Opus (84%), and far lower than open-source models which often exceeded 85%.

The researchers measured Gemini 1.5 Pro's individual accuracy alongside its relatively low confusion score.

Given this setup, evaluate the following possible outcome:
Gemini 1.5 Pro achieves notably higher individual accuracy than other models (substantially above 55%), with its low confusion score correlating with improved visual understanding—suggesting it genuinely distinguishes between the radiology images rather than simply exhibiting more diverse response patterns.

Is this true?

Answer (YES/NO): NO